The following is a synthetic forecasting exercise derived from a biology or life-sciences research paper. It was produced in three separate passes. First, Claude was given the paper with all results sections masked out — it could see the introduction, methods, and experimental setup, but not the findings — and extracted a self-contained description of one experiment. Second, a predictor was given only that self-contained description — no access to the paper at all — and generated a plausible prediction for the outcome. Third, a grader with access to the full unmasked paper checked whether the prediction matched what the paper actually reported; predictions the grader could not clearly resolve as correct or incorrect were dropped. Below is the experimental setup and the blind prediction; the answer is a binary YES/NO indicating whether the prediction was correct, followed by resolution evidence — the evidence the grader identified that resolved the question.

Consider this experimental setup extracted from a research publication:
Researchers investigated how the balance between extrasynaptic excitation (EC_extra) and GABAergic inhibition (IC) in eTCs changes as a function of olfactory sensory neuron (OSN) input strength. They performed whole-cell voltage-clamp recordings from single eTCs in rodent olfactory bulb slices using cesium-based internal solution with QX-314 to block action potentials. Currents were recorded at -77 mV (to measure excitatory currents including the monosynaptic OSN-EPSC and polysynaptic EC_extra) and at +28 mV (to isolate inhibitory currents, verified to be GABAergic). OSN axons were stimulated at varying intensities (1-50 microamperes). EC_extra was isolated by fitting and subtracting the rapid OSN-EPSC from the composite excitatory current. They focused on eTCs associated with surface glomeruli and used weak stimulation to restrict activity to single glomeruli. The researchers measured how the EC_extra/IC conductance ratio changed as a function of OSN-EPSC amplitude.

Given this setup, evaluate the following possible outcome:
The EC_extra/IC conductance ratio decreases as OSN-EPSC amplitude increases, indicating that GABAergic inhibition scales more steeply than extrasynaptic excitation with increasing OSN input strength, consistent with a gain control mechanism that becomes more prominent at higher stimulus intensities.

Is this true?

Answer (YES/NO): NO